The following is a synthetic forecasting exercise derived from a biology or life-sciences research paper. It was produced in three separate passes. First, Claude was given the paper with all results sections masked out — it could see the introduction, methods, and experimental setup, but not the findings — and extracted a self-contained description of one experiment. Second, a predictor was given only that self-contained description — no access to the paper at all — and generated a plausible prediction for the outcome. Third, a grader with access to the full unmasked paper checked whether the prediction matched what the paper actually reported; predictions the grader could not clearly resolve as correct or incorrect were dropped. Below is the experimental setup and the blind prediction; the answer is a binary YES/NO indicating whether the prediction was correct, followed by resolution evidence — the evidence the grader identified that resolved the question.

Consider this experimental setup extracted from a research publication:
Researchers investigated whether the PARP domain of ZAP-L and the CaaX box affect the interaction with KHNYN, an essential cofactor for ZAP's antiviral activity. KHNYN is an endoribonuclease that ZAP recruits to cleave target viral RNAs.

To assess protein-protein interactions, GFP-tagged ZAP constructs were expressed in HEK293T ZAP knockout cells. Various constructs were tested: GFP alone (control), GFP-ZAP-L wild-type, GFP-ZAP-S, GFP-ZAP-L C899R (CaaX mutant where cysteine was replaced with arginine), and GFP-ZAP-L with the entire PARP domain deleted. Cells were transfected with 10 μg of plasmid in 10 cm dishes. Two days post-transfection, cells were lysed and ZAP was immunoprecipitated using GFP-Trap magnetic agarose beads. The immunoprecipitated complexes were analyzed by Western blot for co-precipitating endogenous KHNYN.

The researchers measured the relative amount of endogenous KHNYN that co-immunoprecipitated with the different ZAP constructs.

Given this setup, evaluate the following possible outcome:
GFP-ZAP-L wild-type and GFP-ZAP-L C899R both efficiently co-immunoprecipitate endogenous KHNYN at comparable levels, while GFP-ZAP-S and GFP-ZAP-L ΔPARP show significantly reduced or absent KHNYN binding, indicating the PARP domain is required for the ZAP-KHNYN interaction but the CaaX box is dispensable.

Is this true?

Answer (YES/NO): NO